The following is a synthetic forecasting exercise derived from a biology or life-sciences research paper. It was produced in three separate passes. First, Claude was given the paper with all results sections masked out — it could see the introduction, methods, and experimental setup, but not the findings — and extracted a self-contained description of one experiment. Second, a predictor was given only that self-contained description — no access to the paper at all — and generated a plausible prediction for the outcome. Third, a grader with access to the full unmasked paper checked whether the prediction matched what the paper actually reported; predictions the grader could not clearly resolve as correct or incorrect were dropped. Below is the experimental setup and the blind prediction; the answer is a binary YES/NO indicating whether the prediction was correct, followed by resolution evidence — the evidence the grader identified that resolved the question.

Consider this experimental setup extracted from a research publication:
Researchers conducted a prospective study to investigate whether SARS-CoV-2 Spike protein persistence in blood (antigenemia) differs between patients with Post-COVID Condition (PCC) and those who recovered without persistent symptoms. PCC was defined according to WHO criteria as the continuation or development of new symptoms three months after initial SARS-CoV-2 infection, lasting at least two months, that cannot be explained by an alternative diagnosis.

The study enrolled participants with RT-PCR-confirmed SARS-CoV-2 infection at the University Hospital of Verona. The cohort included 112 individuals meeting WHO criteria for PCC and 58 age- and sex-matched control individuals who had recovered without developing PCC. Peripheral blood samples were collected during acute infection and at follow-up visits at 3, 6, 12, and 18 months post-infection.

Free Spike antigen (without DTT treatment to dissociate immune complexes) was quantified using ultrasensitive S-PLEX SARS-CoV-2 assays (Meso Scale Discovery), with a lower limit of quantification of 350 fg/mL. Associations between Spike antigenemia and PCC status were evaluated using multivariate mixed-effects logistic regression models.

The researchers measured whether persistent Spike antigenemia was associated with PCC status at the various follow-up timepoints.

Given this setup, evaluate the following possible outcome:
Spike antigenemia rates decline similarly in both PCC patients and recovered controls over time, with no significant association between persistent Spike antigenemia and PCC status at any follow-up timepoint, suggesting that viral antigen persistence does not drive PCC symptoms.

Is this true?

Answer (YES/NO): YES